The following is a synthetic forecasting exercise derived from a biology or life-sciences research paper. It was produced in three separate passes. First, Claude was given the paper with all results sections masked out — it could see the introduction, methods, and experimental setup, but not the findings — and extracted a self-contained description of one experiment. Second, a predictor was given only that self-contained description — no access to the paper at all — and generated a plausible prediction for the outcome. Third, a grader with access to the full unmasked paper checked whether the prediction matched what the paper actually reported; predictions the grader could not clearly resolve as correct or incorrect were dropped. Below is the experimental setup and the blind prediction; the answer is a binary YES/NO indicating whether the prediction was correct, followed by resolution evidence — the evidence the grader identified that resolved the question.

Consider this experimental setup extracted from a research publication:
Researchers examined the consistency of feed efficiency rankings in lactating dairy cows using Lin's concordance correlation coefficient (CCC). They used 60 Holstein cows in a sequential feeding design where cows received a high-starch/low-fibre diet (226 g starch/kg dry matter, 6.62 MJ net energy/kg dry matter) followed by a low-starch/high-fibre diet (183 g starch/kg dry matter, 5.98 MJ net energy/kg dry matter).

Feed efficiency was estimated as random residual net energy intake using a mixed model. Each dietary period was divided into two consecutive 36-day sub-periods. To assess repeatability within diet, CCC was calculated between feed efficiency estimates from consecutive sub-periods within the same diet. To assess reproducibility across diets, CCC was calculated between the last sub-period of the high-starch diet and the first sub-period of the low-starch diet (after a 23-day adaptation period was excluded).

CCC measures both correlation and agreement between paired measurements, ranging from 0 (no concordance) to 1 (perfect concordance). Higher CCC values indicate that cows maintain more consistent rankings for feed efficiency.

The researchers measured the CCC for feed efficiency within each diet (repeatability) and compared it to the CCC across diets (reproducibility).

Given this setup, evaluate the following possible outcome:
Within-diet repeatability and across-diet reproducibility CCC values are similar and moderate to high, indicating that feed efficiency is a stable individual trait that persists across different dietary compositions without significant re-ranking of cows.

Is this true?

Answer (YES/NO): NO